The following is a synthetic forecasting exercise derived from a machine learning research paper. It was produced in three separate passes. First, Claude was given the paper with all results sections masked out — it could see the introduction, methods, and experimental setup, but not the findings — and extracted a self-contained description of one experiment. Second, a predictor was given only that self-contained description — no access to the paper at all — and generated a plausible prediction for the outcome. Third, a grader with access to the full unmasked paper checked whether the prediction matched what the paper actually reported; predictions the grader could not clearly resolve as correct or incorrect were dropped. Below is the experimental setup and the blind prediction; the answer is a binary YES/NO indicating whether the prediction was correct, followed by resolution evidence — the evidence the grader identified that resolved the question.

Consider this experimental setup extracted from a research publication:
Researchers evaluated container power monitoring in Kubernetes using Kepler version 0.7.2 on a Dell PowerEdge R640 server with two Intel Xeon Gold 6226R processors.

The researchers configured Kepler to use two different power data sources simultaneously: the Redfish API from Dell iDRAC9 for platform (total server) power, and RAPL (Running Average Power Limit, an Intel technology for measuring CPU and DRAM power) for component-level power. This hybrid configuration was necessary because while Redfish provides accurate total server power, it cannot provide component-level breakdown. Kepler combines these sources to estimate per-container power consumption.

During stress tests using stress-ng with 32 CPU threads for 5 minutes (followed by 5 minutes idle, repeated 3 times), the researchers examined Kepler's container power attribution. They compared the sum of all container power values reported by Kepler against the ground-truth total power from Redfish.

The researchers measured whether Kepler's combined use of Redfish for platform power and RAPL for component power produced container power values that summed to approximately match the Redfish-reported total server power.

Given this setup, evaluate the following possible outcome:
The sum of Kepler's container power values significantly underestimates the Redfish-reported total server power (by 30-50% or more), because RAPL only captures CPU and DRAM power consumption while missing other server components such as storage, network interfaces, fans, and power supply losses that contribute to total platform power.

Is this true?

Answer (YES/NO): NO